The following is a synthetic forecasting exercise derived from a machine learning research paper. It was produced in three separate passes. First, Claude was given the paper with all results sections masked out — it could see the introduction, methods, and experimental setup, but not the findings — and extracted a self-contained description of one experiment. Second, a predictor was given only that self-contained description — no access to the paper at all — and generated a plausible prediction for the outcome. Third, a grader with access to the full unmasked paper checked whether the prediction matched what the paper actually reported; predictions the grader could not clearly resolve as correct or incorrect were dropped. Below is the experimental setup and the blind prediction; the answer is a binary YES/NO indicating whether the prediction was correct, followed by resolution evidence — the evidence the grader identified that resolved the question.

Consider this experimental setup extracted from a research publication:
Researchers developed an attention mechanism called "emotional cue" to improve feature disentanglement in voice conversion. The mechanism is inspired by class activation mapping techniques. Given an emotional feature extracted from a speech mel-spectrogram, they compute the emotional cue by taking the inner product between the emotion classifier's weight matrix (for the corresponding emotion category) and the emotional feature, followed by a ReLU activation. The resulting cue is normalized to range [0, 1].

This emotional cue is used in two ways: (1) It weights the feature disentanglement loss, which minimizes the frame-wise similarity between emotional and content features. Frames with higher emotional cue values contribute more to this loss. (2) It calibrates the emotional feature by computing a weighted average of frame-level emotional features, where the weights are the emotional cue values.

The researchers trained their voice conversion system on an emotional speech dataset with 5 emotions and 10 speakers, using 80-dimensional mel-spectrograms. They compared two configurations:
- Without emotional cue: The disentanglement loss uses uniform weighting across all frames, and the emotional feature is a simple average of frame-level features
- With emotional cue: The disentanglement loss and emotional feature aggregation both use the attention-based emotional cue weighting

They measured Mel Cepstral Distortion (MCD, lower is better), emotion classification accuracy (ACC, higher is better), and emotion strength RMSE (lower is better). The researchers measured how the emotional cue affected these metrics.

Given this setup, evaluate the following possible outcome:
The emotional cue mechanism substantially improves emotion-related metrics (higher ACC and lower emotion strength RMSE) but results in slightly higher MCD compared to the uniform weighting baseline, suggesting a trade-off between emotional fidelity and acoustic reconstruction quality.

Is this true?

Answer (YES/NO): NO